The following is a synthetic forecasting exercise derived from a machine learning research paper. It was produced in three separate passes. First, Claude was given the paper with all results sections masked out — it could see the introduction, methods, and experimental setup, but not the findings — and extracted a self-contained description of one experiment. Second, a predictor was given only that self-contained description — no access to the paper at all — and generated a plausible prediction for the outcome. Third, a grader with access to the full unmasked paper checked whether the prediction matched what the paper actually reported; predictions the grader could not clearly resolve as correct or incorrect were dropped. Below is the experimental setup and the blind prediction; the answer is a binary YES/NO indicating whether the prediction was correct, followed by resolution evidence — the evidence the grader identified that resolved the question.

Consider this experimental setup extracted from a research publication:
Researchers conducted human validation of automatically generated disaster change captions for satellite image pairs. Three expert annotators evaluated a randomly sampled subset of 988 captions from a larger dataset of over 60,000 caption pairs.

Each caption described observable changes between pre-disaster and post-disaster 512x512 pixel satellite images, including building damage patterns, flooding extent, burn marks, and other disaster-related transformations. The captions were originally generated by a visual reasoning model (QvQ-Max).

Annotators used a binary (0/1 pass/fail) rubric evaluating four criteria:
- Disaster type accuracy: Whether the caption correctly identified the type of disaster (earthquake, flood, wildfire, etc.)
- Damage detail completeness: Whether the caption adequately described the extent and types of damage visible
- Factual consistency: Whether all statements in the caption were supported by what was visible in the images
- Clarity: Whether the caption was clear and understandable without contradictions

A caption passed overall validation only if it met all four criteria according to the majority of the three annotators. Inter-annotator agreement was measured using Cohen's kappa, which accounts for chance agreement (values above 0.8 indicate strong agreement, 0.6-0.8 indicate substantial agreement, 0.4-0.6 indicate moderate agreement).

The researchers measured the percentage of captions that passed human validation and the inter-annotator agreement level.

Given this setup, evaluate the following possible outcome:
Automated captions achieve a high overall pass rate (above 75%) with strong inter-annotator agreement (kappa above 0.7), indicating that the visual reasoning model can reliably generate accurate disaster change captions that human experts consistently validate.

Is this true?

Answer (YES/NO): YES